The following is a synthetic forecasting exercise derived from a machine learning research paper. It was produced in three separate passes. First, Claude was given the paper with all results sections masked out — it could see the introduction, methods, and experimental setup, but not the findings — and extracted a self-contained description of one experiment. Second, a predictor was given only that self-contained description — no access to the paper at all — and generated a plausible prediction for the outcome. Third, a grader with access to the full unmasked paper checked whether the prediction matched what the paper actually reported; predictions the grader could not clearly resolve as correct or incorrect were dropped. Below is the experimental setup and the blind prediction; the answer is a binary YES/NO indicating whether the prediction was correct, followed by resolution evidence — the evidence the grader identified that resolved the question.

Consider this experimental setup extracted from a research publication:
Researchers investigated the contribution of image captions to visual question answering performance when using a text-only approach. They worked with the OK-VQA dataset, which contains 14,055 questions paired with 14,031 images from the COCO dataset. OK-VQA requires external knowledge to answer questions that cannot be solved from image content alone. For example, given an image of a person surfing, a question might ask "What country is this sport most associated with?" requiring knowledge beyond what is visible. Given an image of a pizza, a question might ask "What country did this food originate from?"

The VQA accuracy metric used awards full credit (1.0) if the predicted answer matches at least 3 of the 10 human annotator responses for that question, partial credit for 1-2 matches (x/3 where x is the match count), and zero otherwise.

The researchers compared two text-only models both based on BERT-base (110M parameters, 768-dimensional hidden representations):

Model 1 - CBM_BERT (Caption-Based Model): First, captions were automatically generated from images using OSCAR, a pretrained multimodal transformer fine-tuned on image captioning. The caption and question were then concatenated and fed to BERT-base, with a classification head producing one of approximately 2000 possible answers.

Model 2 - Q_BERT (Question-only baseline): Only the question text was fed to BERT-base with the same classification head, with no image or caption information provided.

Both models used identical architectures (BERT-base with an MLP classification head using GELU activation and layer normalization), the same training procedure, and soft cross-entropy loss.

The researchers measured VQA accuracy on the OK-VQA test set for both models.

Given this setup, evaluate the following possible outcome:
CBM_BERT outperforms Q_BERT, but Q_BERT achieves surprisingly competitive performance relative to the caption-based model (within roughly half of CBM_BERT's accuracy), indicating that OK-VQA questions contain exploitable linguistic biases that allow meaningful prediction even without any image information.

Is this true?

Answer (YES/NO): NO